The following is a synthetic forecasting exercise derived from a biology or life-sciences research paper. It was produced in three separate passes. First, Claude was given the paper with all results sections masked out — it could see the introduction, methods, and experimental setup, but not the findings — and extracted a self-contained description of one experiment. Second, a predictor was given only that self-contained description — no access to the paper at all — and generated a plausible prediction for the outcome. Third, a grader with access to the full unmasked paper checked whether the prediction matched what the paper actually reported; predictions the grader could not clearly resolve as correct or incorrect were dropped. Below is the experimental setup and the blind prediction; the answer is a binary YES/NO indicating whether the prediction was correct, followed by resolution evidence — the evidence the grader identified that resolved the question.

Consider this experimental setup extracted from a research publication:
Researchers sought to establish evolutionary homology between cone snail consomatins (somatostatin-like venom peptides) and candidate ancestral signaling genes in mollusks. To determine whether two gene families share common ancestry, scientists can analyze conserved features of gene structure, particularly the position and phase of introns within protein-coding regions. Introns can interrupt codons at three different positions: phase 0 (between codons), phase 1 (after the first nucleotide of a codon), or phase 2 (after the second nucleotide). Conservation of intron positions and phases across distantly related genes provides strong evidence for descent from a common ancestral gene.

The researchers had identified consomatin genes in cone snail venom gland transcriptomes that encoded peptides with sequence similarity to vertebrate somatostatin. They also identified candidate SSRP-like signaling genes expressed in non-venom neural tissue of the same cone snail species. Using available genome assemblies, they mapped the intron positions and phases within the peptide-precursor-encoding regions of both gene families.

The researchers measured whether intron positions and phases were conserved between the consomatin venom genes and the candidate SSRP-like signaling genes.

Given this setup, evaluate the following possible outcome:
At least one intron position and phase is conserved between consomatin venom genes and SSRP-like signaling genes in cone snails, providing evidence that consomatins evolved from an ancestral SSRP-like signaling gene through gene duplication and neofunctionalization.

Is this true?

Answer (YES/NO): YES